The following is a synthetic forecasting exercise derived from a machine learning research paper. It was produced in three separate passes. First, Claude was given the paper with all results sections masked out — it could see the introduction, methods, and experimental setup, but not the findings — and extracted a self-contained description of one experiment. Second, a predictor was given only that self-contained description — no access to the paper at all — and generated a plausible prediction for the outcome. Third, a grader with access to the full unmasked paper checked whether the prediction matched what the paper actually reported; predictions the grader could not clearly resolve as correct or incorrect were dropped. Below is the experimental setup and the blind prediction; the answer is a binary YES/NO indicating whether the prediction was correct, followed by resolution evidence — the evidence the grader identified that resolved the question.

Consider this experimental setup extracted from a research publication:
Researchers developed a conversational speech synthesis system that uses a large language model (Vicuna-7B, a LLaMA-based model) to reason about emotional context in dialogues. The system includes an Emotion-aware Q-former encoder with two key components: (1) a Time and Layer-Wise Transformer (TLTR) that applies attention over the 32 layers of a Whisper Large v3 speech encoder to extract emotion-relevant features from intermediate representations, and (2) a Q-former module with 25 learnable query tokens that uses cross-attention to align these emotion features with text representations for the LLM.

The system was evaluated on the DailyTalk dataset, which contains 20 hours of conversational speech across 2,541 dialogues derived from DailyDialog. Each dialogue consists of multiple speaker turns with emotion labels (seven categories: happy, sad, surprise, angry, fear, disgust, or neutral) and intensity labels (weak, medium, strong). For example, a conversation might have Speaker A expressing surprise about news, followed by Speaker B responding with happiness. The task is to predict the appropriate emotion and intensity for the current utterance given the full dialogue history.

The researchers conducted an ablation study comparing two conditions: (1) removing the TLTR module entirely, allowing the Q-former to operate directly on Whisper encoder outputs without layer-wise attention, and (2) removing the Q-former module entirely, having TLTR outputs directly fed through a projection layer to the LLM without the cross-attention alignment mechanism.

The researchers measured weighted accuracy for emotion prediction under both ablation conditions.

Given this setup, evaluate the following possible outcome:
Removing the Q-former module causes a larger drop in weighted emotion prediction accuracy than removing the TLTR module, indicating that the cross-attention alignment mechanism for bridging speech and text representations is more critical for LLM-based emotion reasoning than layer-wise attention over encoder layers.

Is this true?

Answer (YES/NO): YES